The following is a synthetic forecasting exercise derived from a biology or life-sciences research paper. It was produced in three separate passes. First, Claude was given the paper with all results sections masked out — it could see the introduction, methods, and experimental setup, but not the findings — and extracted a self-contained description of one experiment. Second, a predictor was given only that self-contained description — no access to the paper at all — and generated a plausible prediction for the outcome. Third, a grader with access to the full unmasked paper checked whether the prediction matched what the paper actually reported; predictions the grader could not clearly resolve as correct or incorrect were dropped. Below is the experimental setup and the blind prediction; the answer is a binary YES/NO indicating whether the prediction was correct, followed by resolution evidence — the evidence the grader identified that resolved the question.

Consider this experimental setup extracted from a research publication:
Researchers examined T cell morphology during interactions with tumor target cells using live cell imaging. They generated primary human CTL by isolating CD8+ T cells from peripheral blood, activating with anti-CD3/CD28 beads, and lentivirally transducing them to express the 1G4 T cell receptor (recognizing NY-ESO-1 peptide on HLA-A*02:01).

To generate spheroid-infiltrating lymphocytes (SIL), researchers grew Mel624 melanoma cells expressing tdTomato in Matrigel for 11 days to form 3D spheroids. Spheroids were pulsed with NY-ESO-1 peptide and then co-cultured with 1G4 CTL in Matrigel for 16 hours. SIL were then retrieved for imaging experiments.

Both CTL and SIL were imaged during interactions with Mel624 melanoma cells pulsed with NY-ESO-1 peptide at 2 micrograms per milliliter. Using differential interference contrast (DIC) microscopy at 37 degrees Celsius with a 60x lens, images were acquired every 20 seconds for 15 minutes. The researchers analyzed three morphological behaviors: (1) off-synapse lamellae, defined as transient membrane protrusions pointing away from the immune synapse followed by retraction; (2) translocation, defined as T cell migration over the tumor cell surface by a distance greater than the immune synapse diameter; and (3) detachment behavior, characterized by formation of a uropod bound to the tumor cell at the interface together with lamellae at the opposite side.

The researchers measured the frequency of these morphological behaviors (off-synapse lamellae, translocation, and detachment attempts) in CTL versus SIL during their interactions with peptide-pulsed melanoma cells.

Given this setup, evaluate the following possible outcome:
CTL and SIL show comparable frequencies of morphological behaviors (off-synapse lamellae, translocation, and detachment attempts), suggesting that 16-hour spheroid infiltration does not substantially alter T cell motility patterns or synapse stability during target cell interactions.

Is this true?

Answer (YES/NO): NO